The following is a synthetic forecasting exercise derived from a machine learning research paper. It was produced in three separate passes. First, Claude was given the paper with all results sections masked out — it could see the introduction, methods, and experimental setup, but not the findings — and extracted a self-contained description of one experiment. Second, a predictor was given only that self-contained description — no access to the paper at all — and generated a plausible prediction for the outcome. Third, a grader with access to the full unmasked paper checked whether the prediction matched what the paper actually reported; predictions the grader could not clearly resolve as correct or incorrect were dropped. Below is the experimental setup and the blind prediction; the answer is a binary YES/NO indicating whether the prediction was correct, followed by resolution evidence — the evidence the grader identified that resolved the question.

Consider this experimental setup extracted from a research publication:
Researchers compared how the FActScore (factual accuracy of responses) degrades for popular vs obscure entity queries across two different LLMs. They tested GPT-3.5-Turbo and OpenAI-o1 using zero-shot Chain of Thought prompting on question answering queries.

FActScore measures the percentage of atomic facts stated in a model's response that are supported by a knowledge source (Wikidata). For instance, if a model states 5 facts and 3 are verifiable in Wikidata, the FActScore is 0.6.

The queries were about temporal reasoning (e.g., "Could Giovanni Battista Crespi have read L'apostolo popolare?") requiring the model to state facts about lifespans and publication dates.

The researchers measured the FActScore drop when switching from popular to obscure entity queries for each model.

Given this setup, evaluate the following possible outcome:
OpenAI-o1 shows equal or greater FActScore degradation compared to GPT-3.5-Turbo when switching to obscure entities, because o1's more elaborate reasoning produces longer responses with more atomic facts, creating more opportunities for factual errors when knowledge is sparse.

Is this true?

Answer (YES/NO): YES